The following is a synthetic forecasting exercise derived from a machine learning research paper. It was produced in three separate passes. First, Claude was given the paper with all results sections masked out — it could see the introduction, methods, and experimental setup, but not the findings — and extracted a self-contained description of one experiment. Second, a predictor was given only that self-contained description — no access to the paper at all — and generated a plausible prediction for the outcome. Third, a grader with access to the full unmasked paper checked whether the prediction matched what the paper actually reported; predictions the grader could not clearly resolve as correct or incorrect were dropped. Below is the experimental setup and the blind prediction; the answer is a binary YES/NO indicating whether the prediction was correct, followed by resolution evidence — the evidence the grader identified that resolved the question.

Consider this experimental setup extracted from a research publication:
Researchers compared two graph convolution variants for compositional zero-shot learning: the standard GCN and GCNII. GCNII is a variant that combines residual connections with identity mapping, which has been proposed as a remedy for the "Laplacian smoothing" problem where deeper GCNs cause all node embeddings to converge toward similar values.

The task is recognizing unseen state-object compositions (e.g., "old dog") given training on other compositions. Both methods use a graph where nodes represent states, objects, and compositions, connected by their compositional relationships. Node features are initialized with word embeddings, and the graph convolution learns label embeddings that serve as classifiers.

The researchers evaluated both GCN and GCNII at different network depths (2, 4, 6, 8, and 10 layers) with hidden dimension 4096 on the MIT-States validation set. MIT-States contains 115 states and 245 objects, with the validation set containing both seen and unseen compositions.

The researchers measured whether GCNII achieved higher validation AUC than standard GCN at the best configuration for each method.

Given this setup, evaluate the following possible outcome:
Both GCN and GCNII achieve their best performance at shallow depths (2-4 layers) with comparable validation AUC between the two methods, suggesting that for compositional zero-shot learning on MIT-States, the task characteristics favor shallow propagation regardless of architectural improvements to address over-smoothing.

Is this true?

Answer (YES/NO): NO